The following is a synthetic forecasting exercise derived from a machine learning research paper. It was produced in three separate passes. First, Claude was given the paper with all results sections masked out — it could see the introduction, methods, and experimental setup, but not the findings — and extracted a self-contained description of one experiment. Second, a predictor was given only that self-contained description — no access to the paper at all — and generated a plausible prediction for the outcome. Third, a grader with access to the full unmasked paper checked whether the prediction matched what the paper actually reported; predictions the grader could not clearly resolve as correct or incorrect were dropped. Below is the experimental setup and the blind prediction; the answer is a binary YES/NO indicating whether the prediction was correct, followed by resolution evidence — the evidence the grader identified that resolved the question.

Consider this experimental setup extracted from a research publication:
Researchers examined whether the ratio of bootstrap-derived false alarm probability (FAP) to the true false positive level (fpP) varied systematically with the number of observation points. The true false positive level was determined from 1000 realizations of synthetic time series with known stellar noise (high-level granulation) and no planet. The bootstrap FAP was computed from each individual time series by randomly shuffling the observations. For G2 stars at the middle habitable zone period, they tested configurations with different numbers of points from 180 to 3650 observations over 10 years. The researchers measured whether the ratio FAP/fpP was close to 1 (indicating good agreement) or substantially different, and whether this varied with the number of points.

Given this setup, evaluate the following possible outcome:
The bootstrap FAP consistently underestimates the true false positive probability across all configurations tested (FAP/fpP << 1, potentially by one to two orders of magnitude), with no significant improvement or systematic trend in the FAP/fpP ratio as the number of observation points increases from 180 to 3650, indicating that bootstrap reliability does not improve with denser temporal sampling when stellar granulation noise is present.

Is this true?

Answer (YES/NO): NO